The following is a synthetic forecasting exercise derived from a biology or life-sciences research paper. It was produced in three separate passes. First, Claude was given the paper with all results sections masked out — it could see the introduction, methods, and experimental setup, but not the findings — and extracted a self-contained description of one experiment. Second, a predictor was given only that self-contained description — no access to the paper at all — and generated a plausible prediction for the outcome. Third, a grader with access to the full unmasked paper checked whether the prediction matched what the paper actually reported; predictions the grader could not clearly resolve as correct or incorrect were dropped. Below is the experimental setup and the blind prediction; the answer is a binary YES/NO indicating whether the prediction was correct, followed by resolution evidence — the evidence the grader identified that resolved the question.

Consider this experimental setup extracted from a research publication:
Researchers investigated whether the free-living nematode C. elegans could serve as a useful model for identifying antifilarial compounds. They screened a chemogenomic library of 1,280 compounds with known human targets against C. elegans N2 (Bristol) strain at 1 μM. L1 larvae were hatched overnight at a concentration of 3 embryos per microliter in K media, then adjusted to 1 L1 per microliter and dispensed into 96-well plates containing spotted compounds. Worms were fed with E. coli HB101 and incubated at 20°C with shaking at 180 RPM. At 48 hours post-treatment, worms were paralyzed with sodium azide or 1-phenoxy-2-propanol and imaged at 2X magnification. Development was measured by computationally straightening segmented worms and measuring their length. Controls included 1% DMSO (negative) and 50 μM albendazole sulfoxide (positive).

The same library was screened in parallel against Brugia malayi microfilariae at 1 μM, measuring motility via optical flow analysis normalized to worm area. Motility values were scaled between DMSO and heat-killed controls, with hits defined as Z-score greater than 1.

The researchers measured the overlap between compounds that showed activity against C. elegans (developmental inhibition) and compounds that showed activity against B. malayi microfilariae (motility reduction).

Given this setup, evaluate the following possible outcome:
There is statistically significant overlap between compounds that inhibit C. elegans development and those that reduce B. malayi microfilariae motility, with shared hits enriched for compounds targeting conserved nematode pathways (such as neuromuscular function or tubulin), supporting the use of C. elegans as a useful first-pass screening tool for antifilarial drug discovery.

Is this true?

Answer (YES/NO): NO